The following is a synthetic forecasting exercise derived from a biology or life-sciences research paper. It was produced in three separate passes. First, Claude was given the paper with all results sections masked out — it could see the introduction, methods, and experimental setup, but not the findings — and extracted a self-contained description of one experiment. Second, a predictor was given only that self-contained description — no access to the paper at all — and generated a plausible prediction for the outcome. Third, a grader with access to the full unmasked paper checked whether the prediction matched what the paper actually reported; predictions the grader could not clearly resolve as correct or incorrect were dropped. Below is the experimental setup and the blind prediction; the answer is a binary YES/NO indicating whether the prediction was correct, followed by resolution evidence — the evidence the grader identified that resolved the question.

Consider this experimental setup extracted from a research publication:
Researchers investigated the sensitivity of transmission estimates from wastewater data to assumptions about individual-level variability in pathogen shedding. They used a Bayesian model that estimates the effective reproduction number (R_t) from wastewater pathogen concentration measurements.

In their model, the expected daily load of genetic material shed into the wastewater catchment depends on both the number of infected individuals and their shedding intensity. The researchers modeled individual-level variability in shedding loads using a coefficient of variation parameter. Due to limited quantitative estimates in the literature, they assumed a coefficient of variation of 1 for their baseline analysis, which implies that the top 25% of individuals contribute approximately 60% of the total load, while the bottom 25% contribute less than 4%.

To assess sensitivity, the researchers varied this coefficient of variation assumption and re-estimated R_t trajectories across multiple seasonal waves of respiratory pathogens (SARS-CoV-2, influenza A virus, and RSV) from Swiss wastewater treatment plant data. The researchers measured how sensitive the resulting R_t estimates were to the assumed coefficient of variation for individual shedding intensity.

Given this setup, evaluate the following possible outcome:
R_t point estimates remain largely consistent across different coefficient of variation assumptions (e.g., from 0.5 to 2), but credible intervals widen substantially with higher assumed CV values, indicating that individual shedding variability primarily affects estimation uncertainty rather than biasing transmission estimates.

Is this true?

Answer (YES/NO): NO